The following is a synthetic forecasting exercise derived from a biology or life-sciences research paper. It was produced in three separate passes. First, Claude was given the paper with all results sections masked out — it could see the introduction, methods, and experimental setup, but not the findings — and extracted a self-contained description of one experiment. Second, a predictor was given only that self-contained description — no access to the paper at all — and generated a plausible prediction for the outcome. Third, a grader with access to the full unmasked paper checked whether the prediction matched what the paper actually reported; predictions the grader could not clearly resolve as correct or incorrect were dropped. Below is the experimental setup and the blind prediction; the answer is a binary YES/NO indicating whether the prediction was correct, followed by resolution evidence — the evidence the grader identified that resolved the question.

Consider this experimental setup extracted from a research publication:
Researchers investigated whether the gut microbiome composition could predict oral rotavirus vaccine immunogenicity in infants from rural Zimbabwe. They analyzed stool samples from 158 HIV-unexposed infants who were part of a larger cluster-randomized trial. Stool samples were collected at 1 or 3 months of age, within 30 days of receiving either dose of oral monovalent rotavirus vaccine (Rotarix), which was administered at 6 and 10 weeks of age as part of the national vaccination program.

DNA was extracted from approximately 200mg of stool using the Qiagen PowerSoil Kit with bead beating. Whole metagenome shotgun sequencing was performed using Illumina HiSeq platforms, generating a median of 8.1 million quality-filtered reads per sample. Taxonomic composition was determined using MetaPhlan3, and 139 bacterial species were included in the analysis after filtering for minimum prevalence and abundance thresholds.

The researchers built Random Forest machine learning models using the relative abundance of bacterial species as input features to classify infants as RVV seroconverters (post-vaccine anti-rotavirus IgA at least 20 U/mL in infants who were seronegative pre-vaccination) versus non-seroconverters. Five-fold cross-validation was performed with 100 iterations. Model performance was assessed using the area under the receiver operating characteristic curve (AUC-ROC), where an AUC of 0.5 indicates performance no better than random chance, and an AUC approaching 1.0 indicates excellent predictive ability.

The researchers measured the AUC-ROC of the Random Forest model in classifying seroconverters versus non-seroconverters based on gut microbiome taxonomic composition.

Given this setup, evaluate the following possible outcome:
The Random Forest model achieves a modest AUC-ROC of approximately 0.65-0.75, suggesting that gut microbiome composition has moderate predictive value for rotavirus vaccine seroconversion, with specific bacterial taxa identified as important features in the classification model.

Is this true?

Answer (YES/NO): NO